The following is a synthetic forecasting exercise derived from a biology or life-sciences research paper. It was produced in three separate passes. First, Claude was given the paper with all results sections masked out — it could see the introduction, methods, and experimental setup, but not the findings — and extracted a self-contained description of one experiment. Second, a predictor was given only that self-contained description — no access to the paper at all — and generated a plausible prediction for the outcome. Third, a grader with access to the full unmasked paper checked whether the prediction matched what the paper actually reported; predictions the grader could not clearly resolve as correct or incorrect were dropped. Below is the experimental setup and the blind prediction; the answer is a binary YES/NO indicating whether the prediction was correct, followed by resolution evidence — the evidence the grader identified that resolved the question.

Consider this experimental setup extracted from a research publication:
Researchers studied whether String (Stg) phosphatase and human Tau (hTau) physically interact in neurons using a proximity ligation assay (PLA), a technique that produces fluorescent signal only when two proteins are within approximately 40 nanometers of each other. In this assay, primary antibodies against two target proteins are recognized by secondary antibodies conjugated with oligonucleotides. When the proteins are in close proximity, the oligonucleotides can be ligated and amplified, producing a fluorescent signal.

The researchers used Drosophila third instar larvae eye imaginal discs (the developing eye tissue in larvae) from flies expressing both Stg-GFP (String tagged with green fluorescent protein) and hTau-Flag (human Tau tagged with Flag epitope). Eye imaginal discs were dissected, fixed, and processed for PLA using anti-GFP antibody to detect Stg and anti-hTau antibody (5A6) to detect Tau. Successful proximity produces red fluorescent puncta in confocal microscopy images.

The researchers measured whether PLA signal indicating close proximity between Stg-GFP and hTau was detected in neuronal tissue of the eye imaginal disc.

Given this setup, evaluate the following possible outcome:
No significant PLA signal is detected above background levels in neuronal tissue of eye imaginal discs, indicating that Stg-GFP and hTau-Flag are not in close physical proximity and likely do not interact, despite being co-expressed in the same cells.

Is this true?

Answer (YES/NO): NO